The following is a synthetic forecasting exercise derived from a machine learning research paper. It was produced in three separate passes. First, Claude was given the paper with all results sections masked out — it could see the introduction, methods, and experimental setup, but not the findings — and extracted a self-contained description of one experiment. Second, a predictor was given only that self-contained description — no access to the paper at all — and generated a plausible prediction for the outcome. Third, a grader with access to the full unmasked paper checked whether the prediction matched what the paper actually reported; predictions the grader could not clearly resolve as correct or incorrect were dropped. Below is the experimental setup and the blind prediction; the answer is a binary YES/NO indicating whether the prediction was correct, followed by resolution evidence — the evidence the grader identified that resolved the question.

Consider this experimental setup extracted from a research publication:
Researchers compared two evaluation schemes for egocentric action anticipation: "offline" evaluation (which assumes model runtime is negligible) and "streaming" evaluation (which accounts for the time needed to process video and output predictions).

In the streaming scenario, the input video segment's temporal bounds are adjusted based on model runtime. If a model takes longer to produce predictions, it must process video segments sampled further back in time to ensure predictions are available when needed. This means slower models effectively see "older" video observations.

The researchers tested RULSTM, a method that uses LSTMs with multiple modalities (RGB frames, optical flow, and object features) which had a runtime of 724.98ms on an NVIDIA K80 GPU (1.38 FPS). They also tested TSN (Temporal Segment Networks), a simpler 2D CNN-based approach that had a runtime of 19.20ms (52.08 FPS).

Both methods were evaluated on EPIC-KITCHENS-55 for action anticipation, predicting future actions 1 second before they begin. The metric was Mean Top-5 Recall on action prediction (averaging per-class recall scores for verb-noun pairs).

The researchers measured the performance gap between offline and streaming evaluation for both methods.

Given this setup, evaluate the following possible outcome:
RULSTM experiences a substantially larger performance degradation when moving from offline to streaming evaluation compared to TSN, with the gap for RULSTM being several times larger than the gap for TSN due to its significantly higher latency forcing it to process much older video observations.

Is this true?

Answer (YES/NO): YES